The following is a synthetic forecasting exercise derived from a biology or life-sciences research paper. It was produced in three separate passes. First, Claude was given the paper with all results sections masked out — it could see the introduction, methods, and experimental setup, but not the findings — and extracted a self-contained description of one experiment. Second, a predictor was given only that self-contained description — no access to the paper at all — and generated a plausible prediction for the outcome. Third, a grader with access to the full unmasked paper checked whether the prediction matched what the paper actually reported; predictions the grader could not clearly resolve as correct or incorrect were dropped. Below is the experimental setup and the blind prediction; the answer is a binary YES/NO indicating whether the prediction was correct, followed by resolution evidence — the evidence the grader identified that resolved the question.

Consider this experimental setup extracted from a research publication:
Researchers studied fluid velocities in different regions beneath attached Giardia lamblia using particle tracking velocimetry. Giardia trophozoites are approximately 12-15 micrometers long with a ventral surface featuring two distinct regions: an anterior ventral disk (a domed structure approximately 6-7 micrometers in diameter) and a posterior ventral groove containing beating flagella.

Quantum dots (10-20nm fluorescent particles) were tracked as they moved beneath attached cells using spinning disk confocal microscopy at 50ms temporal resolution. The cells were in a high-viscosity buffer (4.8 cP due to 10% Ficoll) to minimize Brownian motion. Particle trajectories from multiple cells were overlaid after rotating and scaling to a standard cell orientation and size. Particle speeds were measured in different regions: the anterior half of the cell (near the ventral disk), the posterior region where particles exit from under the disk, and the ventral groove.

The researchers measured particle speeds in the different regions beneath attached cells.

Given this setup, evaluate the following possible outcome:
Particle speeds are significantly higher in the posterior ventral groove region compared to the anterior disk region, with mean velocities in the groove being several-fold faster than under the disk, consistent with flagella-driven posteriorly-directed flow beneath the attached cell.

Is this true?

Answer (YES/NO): NO